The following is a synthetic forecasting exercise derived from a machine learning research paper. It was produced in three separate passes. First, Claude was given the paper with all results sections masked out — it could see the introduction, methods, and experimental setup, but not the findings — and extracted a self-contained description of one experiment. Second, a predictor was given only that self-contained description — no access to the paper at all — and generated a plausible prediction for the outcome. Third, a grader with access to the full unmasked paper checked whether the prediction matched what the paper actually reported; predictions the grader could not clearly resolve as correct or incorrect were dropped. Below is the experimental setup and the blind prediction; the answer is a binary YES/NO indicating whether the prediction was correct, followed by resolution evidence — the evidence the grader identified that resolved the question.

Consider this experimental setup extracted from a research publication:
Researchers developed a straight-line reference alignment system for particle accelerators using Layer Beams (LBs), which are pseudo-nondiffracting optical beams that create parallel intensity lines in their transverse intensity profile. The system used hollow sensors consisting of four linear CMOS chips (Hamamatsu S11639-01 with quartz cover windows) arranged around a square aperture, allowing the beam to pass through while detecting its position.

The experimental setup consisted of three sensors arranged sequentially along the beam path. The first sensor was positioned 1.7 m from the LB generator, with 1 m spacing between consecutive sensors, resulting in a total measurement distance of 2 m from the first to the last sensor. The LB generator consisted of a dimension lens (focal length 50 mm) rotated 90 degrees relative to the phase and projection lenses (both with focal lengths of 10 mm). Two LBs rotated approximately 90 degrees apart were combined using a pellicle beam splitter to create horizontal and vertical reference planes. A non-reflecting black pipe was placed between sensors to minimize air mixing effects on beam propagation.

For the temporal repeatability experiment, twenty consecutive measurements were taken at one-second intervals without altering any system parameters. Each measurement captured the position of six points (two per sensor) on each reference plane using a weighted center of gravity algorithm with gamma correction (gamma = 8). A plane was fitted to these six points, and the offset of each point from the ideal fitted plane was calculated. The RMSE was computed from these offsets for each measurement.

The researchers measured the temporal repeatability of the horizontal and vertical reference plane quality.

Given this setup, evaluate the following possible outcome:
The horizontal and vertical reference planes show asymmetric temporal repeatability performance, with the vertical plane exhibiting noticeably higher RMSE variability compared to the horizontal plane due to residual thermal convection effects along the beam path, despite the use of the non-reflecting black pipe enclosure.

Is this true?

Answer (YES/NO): NO